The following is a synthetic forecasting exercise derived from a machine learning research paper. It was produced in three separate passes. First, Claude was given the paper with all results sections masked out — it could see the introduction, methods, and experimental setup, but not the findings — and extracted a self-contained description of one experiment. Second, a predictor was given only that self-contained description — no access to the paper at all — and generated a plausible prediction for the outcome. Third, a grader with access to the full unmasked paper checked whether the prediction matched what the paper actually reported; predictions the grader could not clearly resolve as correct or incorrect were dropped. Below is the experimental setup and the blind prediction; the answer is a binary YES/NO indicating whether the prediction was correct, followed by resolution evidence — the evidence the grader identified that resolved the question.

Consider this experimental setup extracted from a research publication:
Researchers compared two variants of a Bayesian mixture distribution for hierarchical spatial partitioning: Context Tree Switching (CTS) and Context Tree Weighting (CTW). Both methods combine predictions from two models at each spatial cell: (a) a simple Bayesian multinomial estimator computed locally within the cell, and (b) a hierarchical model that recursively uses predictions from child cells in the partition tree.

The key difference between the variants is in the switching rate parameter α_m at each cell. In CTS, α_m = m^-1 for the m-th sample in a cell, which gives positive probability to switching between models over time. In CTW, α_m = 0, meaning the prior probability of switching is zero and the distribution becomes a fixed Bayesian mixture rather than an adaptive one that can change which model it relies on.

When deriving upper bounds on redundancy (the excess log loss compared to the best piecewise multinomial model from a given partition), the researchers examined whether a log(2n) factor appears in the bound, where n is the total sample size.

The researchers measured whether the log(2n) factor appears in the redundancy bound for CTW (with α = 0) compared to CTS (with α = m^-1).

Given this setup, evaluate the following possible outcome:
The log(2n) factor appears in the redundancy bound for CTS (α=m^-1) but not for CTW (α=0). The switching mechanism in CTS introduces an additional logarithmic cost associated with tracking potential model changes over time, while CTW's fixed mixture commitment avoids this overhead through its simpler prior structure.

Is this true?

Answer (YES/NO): YES